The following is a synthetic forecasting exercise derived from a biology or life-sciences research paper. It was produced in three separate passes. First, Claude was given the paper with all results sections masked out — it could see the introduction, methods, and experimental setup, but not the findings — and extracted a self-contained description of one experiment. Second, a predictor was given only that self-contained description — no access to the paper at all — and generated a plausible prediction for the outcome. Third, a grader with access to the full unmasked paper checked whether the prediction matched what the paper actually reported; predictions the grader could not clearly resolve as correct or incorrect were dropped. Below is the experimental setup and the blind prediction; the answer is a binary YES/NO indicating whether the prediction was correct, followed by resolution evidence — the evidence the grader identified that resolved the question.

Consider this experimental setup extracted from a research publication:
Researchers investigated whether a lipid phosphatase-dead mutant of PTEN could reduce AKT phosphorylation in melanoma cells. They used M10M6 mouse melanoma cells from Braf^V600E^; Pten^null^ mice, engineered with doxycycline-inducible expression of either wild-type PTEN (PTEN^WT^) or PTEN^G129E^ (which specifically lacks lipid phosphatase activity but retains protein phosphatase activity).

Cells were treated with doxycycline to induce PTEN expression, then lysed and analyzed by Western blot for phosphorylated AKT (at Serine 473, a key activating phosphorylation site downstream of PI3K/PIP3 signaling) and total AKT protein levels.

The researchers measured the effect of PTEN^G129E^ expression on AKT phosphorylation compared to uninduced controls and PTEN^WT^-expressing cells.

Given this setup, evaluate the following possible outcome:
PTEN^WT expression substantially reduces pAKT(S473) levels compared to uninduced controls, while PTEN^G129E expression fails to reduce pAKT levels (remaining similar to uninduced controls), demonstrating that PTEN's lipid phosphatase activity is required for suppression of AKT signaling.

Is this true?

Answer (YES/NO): YES